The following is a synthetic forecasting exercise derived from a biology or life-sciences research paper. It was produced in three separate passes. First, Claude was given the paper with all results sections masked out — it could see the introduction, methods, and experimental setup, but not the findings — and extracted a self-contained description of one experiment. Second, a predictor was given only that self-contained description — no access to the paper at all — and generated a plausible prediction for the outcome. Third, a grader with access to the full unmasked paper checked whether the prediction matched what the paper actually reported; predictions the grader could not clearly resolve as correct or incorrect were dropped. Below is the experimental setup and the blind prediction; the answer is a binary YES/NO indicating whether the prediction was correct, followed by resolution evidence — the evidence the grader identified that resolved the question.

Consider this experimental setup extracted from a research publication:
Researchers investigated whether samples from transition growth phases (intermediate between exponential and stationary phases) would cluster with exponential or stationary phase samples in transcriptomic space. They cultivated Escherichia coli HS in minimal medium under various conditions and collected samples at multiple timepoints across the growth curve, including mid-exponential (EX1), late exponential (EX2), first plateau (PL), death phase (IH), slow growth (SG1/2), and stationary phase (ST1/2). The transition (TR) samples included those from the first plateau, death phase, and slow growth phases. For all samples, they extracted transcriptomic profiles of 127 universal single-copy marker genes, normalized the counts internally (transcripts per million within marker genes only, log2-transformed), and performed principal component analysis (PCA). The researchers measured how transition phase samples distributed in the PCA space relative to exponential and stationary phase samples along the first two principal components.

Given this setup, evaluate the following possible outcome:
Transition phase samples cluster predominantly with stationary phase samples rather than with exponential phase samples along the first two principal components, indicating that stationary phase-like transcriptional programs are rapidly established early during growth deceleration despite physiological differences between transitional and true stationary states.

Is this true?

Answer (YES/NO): NO